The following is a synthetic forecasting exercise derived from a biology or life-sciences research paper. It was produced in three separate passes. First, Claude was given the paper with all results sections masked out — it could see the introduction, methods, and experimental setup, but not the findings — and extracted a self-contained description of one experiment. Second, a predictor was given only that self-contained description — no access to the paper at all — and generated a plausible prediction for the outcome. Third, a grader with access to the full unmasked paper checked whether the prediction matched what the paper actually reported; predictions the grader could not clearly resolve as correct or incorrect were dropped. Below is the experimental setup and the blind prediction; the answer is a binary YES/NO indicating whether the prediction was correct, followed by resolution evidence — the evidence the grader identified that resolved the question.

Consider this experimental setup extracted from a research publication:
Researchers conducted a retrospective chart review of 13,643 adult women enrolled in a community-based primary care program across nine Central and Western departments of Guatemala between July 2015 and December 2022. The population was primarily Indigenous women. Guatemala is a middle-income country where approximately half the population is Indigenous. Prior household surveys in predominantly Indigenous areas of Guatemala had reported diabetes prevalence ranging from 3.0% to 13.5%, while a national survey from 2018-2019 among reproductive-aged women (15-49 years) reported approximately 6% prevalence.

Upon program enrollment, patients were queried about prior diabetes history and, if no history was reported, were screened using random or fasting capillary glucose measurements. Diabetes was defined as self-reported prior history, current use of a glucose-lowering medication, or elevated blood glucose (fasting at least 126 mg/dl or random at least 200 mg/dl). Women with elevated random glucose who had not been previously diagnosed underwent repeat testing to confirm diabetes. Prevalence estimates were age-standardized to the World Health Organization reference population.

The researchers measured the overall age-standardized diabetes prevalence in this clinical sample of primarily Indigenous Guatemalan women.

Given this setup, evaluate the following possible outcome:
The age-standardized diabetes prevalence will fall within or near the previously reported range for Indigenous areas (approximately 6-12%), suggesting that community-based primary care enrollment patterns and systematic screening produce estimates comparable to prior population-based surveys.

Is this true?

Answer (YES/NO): YES